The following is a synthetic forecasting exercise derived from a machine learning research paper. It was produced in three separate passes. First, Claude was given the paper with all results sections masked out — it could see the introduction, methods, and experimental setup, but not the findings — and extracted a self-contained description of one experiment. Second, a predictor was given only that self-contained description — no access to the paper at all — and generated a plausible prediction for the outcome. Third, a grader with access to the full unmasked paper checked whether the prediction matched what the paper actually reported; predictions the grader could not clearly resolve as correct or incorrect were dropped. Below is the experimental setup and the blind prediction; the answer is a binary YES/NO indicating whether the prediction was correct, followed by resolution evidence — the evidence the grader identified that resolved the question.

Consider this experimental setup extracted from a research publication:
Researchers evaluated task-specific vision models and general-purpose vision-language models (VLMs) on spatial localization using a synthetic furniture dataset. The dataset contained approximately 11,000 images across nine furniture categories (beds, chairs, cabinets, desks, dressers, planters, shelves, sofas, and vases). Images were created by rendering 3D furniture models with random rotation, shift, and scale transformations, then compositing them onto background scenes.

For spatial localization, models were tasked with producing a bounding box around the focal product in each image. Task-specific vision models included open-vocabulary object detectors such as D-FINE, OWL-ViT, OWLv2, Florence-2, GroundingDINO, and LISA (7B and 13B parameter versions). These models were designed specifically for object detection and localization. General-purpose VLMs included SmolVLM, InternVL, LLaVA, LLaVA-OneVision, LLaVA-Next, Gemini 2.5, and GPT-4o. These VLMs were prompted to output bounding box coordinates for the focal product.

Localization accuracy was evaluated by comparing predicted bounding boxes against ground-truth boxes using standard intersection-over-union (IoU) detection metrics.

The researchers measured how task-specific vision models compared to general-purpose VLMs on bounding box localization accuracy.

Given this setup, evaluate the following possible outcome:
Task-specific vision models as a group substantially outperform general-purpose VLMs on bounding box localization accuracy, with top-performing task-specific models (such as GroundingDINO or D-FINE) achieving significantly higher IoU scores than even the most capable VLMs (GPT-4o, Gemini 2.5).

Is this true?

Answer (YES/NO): YES